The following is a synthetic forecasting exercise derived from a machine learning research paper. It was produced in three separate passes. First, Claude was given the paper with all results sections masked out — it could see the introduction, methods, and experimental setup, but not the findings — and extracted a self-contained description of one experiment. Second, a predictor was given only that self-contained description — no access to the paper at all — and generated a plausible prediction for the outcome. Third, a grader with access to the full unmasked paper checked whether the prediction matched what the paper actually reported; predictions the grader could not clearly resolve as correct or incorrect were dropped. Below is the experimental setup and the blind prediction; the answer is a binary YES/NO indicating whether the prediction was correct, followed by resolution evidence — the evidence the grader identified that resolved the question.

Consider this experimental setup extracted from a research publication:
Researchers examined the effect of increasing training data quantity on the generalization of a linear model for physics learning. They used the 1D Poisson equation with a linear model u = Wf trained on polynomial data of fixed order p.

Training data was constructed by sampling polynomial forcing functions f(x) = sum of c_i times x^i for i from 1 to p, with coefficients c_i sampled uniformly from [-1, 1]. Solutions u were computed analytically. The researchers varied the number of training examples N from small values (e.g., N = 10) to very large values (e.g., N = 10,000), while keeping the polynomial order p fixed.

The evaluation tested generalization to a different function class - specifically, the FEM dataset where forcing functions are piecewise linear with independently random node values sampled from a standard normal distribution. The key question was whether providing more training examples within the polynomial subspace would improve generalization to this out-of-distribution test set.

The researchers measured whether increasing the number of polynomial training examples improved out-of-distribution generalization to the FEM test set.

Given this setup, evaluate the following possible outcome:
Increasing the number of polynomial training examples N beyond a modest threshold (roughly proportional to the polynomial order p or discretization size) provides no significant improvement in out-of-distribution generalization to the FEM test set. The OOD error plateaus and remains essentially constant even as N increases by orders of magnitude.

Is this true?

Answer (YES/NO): YES